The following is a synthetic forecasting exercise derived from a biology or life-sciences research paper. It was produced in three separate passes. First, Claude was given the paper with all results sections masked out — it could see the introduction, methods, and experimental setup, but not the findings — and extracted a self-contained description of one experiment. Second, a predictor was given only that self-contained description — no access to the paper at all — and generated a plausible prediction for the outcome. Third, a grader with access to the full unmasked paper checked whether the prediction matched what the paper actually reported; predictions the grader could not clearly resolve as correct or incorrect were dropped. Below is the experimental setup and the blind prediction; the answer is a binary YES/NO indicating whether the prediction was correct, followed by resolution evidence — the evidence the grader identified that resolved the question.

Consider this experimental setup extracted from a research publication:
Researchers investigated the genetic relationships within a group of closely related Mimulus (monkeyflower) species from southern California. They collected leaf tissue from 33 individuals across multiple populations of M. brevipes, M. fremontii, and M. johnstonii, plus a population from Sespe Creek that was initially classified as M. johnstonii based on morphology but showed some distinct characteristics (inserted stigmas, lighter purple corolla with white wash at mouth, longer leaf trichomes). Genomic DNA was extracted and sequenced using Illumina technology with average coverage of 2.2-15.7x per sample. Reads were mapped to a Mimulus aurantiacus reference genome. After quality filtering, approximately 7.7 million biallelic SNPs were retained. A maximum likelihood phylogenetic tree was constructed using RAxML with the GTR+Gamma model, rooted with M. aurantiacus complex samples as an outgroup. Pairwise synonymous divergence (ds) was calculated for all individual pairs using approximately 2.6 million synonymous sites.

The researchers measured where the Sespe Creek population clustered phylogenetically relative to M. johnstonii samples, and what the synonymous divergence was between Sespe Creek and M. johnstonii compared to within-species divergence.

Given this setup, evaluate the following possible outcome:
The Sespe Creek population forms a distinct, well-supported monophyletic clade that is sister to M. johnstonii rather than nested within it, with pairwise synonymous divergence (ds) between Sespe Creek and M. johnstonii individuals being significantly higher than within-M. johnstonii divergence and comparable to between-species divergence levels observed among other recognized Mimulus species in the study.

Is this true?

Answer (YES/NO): NO